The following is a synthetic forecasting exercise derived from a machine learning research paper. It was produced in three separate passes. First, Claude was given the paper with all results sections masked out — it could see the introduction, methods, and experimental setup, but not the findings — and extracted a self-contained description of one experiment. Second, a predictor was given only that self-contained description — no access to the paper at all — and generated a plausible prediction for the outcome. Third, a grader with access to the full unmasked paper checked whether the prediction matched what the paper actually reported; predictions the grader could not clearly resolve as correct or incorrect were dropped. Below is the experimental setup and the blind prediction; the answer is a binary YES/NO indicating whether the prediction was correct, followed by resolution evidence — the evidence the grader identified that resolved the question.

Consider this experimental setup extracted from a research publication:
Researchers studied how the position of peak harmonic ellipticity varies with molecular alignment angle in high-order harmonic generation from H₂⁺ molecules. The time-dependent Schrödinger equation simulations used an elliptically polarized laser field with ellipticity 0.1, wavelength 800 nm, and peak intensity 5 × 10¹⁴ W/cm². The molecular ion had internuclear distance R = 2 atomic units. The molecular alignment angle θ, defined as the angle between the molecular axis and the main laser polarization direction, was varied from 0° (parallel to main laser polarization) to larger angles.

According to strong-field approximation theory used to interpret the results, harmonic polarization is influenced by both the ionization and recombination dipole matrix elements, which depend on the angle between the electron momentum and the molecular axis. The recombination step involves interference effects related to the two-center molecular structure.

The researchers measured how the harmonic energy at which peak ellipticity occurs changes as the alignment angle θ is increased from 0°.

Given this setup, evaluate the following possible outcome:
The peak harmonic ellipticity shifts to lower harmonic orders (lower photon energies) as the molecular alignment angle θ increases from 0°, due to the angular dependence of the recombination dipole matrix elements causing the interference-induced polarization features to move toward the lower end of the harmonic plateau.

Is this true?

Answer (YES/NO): NO